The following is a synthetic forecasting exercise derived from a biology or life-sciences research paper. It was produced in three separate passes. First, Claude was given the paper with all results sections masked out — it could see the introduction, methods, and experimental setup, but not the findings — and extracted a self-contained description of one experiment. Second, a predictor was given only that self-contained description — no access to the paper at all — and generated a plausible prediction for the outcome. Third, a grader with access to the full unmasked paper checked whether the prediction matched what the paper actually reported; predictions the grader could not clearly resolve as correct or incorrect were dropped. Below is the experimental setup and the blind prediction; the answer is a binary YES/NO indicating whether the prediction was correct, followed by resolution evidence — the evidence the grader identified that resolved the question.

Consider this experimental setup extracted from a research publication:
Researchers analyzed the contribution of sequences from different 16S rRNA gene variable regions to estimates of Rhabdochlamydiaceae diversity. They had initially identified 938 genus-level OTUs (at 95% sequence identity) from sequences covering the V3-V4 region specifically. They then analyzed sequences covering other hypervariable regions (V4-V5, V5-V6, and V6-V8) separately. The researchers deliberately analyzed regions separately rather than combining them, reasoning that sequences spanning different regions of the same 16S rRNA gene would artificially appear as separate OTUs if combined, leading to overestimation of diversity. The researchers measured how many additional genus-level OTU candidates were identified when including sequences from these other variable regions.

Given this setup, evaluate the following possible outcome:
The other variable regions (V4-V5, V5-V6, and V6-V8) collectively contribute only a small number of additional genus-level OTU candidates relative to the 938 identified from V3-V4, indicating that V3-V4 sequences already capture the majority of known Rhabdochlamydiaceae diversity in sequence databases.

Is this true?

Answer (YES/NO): NO